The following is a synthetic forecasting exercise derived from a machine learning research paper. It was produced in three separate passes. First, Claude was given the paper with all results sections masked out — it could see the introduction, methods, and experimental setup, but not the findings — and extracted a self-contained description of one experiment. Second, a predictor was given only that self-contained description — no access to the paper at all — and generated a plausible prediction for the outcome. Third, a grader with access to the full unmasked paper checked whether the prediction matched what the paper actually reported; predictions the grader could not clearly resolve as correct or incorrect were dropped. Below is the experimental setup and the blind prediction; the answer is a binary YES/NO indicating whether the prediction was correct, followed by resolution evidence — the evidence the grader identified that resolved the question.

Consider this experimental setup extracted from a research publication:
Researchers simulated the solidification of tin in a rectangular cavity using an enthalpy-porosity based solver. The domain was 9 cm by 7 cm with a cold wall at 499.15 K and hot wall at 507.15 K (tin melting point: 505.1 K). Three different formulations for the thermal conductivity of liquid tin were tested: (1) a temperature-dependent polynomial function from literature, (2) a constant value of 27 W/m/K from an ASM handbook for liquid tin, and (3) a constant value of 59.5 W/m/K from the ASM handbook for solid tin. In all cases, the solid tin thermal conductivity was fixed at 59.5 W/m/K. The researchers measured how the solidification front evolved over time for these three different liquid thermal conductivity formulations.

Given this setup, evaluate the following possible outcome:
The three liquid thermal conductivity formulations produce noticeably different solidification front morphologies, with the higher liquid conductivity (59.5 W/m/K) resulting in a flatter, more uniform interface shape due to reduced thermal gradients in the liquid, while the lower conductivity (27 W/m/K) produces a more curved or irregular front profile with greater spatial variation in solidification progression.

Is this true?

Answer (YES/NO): NO